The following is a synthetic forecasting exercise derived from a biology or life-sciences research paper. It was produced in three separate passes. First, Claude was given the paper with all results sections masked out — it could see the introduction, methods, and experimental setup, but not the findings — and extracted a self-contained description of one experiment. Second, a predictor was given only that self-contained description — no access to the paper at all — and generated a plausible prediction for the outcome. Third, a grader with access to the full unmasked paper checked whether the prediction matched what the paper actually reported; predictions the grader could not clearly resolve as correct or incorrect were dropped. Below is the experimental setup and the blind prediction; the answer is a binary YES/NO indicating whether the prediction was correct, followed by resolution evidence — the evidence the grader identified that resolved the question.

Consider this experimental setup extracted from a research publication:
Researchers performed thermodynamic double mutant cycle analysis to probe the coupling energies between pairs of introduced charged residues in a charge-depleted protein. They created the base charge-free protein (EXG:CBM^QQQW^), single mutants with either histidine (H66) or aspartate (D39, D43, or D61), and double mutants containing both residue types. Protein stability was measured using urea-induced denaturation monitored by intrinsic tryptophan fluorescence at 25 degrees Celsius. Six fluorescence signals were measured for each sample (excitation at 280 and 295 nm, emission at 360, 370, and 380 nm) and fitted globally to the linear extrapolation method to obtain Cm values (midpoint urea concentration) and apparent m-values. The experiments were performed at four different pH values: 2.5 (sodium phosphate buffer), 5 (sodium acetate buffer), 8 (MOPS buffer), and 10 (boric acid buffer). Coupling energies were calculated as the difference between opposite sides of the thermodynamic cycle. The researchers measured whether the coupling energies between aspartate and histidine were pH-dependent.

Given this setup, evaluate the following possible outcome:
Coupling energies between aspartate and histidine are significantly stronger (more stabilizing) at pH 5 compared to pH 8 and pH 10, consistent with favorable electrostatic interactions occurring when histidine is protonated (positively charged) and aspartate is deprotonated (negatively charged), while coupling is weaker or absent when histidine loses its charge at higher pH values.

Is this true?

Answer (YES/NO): NO